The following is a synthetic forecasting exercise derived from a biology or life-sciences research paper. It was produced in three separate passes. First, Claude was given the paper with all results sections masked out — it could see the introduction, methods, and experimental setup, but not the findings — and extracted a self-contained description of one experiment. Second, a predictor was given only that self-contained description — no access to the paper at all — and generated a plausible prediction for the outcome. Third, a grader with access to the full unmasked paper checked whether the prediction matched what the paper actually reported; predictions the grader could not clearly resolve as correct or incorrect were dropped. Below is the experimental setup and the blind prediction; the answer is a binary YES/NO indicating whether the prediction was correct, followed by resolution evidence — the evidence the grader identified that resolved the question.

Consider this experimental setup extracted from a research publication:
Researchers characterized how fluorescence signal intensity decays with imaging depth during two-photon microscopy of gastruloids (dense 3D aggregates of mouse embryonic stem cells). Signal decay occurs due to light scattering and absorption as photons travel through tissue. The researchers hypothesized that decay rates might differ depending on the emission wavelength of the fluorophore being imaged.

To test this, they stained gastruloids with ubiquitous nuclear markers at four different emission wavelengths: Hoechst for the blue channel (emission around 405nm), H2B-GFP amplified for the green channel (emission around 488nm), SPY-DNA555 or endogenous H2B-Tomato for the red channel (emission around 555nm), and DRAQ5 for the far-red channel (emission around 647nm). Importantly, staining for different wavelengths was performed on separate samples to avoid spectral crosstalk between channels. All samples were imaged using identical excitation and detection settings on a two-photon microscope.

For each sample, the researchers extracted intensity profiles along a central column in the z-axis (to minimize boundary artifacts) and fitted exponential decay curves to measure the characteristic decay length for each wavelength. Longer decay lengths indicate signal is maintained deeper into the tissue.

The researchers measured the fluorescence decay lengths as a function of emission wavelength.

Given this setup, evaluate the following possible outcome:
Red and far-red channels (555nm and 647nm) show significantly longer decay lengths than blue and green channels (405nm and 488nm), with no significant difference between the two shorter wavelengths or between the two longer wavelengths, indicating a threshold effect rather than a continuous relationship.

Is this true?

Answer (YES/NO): NO